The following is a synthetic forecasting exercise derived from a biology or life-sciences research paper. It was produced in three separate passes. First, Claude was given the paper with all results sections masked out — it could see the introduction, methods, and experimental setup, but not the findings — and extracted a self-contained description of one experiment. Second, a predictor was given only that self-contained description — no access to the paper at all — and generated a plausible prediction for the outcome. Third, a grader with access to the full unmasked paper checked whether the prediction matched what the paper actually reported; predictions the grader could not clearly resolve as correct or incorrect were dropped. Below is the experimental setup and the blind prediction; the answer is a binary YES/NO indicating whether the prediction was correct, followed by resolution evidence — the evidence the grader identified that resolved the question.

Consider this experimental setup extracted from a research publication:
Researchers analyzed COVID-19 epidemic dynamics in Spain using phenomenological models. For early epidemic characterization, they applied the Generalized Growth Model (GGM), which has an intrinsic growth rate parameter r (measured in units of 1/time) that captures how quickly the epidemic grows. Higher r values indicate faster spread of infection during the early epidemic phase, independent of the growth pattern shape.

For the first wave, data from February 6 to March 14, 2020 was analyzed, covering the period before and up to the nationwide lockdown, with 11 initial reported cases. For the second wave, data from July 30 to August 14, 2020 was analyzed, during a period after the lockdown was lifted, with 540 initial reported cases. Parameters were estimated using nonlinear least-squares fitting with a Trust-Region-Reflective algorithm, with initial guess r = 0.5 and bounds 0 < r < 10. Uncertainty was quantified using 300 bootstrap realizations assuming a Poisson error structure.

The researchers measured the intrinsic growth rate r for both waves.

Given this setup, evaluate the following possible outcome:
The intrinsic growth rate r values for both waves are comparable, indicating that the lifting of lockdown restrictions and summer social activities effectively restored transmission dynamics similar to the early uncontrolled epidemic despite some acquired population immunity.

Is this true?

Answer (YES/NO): NO